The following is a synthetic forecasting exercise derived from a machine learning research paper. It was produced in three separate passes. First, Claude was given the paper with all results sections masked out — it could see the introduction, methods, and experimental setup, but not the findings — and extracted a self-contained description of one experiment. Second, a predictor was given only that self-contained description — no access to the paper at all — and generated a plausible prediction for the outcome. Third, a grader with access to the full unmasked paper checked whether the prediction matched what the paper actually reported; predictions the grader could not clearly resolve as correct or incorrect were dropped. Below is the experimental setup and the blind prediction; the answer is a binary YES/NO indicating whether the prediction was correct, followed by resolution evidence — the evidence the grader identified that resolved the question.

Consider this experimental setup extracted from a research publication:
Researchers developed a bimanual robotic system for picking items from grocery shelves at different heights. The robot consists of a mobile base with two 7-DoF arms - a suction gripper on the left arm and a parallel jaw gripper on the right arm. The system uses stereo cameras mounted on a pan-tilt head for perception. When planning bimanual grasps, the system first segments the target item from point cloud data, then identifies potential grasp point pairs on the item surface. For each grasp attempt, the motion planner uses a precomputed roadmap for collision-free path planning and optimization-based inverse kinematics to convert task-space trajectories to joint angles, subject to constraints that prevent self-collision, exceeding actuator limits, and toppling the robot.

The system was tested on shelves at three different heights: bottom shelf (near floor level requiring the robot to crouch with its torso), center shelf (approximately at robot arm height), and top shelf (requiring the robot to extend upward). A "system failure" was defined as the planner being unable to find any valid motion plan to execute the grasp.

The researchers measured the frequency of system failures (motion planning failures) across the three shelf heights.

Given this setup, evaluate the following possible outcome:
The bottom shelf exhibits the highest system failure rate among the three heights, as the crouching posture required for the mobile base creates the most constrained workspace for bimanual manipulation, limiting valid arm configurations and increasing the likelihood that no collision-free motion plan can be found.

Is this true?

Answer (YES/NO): NO